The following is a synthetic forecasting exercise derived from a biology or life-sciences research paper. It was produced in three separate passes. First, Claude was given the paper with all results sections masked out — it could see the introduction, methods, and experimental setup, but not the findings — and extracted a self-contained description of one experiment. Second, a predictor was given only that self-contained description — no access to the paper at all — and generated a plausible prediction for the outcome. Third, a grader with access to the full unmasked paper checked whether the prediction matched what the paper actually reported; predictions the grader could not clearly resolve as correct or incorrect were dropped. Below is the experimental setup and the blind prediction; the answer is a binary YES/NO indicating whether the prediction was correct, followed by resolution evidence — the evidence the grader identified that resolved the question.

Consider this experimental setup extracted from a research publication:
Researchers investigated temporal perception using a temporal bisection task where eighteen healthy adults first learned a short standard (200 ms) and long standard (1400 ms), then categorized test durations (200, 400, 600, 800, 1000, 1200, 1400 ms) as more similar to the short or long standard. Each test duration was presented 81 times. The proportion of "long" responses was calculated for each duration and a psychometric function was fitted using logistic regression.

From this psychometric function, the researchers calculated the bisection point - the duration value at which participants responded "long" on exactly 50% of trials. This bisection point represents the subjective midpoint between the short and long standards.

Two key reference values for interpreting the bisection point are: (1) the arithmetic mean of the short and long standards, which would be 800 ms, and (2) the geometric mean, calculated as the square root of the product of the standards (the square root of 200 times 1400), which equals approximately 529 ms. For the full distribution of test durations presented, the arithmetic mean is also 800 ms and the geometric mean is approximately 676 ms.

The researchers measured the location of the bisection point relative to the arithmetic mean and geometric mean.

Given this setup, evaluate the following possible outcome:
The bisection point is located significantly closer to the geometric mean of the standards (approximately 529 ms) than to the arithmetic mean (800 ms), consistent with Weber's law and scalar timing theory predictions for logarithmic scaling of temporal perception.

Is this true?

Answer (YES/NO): NO